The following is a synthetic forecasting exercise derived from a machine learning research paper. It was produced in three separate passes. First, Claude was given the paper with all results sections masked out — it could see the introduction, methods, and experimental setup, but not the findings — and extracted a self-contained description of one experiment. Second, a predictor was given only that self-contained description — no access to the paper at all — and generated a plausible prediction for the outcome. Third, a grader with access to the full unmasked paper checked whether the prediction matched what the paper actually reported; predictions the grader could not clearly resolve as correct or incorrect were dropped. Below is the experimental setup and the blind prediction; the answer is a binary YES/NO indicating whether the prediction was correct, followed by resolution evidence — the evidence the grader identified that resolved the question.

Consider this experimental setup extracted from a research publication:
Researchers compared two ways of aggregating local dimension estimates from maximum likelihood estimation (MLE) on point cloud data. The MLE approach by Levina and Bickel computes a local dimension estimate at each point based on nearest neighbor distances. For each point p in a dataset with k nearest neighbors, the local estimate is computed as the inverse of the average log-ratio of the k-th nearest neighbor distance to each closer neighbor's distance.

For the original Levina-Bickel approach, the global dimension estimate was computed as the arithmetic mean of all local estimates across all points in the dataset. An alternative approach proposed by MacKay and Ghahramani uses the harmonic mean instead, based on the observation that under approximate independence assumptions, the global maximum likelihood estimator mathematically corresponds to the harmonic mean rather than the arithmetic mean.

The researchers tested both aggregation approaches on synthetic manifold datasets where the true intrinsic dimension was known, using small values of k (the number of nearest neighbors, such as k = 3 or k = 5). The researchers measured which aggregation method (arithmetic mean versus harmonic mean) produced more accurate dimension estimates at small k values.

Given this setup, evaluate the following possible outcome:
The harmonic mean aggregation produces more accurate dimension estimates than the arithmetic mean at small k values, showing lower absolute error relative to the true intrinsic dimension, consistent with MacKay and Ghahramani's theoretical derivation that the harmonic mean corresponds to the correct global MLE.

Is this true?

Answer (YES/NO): YES